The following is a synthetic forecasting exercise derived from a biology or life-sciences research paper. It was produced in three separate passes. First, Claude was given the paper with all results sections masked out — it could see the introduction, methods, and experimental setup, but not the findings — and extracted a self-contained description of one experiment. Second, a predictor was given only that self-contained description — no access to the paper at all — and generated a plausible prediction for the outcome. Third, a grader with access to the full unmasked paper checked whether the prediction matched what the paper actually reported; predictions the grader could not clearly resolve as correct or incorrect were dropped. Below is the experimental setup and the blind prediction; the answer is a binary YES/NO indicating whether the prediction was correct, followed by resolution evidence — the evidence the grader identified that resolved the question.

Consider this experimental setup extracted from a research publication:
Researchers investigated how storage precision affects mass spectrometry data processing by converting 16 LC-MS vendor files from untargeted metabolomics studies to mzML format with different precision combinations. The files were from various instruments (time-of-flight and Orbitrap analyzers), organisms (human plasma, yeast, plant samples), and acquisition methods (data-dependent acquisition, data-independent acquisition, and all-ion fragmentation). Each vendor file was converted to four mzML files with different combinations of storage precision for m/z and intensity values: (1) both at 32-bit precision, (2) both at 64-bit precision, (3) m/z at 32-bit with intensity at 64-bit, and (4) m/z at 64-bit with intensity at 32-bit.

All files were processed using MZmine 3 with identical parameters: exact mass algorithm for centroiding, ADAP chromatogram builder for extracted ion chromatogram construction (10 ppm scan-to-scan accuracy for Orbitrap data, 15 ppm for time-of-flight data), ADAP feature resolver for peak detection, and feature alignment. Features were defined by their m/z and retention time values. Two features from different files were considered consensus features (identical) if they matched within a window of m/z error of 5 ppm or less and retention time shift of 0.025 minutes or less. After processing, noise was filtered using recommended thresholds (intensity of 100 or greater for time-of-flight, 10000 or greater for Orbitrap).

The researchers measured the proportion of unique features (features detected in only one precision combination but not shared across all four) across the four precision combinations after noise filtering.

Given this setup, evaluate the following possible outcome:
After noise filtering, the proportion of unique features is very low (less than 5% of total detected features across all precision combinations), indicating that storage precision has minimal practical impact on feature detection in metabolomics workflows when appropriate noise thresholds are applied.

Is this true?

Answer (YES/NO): YES